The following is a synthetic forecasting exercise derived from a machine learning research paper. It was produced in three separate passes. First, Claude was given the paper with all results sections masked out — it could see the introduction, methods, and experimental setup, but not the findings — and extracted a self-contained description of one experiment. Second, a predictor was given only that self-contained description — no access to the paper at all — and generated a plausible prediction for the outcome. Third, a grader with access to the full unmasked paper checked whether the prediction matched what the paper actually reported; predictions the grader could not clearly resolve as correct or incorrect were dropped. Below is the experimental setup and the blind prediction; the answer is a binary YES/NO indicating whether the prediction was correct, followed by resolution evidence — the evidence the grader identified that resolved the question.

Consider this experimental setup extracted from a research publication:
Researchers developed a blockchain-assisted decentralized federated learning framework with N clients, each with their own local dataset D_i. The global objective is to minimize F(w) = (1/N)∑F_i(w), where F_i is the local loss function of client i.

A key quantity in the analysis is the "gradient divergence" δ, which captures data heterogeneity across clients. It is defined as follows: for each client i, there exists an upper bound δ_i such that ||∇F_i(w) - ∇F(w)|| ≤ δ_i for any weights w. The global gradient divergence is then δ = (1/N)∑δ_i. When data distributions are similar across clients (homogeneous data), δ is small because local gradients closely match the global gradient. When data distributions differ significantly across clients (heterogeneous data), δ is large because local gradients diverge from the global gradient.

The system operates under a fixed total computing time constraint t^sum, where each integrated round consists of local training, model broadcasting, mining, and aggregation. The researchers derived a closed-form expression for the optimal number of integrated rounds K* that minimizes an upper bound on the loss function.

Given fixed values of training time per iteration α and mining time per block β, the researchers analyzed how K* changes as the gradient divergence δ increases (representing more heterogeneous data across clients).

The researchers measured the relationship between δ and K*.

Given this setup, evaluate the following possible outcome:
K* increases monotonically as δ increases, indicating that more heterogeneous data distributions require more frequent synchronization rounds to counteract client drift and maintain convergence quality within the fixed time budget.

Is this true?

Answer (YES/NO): YES